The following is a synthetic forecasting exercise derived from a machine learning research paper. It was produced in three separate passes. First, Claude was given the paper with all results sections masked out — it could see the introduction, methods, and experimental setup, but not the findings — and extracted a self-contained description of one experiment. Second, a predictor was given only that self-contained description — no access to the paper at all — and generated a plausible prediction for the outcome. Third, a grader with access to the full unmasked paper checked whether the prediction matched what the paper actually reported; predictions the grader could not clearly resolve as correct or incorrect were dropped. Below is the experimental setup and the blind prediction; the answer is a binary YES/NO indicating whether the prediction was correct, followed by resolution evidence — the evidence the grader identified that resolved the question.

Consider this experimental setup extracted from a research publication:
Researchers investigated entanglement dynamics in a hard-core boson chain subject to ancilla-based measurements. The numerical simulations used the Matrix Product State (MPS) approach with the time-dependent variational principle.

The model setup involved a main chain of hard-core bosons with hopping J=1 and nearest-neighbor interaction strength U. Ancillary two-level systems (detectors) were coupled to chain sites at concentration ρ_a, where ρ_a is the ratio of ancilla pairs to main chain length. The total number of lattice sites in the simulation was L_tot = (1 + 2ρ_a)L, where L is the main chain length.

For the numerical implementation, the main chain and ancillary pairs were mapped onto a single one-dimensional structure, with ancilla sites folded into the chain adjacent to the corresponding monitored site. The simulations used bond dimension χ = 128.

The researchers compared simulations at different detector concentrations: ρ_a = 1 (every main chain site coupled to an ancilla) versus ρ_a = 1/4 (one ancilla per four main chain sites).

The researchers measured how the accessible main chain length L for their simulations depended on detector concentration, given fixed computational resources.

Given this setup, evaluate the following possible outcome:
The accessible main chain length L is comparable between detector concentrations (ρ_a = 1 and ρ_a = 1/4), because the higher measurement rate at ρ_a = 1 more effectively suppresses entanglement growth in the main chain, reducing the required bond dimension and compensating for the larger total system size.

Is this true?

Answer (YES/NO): NO